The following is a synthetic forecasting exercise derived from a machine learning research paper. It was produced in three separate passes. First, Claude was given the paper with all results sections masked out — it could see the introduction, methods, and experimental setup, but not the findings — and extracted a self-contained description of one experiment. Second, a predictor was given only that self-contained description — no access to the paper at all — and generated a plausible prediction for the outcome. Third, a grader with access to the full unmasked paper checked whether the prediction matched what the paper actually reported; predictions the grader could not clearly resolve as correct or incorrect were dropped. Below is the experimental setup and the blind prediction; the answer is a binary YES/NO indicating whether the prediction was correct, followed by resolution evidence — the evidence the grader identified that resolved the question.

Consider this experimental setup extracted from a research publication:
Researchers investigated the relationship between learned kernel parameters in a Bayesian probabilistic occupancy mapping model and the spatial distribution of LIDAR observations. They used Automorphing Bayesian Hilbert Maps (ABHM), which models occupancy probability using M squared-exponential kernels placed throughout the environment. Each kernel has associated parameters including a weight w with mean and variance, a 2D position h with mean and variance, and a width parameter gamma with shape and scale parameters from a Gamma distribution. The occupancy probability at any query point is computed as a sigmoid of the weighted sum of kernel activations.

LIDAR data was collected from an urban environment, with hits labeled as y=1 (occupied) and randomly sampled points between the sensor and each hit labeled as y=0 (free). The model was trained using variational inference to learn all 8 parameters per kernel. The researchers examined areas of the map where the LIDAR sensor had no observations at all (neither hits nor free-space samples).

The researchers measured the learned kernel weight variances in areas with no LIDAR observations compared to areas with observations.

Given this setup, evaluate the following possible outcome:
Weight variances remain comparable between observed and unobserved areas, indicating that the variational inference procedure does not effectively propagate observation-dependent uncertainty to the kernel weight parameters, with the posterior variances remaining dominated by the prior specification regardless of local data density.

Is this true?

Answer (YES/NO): NO